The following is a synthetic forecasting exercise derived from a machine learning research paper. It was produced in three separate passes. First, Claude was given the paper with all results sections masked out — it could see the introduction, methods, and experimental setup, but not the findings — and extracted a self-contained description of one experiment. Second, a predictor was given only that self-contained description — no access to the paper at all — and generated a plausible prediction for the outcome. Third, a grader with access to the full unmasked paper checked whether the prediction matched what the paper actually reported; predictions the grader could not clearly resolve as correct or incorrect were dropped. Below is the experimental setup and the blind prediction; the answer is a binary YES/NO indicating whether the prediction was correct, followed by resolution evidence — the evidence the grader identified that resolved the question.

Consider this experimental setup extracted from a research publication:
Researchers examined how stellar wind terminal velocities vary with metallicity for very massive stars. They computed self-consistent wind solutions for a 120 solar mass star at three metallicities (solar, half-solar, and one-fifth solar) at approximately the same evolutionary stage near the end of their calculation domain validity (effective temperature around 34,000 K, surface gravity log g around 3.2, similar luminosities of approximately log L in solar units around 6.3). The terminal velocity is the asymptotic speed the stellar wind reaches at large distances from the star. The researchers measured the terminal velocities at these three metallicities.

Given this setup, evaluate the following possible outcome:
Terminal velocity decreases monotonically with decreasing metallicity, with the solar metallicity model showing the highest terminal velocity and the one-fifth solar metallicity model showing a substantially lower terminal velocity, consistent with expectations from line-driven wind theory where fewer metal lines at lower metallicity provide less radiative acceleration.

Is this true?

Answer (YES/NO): YES